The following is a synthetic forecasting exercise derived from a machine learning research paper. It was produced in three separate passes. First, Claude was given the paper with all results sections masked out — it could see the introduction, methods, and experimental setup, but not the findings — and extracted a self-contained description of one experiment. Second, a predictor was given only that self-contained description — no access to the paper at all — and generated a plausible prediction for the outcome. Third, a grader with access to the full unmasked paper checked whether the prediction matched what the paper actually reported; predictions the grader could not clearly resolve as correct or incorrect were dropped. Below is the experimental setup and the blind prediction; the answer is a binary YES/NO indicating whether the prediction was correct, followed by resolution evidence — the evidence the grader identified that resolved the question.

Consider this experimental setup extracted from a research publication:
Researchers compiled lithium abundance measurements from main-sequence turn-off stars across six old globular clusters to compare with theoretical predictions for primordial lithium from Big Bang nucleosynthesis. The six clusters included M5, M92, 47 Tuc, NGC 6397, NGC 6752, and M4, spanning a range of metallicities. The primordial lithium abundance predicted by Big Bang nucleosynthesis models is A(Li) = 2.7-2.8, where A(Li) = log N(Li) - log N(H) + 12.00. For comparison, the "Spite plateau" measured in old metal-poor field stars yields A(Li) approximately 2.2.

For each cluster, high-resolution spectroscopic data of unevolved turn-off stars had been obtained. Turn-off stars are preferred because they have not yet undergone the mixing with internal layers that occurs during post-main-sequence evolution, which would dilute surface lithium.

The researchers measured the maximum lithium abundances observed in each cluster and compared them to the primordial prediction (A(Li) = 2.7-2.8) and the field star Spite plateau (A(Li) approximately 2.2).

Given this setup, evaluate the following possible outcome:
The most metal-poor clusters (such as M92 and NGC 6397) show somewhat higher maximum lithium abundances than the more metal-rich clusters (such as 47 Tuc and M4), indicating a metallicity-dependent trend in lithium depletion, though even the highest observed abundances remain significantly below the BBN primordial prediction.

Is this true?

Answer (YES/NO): NO